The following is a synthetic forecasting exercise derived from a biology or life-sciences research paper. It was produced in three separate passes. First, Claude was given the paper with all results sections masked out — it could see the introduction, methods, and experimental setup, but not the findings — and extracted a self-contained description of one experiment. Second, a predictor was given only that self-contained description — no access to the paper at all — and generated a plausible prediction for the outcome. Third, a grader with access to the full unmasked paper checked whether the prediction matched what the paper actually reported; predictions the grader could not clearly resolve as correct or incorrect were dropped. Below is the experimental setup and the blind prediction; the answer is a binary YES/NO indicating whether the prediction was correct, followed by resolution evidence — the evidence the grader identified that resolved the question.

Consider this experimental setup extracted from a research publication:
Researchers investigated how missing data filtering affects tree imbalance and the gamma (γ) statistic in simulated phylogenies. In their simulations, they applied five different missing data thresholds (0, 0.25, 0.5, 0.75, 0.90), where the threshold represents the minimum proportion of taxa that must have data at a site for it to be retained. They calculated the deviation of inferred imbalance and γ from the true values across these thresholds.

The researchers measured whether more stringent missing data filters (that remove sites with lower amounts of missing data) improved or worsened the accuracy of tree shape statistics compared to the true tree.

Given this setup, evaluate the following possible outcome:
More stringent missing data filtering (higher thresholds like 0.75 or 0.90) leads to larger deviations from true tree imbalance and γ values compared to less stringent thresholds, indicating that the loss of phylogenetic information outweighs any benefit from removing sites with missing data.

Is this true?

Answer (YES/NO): NO